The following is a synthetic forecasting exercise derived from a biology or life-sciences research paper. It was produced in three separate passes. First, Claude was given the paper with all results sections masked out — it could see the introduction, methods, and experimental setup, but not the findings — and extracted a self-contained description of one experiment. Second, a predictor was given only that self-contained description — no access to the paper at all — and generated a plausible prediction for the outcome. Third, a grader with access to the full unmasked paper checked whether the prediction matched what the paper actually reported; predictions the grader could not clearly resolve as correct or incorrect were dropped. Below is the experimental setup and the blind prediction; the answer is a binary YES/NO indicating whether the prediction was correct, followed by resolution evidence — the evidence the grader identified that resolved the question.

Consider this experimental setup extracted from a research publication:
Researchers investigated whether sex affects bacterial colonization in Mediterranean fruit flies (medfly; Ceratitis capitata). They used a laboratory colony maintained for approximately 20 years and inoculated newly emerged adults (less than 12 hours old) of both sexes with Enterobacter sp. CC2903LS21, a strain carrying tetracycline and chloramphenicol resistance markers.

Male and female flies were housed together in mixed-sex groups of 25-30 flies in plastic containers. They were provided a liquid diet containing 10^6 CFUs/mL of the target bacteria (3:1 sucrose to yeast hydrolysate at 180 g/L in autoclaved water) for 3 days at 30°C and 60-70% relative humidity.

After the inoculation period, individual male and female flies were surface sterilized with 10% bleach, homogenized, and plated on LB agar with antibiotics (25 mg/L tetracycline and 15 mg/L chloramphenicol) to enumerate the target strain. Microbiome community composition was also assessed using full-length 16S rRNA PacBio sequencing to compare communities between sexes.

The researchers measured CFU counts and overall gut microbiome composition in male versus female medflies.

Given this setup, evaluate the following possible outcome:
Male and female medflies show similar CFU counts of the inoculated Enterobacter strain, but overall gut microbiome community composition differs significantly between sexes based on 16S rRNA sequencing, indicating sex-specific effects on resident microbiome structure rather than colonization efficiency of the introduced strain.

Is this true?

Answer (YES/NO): NO